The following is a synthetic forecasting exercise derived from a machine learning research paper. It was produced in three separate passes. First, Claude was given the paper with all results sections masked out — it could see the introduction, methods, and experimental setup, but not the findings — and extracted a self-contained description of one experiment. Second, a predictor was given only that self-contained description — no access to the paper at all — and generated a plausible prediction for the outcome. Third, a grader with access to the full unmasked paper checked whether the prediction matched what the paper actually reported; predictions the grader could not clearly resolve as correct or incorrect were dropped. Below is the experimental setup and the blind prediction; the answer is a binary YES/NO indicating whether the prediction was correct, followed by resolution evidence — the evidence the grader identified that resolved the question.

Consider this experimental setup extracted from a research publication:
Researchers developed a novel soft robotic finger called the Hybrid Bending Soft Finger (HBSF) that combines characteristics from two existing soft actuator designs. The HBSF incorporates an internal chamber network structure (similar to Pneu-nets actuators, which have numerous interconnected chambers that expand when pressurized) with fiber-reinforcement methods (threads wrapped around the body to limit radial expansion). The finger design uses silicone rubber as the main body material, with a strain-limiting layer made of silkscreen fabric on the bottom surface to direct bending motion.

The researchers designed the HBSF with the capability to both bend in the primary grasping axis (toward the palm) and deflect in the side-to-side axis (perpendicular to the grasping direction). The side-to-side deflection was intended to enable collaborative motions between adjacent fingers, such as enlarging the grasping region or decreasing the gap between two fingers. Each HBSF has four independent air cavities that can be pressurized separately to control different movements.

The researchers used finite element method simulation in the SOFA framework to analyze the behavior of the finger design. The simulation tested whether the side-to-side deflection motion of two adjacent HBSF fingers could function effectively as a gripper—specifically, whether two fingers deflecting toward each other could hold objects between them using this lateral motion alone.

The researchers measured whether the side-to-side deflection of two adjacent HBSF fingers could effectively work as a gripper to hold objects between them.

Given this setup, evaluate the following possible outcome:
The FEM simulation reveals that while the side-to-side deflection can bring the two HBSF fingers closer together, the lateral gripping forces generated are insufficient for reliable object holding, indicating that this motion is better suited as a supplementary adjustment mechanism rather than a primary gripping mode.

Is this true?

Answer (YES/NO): YES